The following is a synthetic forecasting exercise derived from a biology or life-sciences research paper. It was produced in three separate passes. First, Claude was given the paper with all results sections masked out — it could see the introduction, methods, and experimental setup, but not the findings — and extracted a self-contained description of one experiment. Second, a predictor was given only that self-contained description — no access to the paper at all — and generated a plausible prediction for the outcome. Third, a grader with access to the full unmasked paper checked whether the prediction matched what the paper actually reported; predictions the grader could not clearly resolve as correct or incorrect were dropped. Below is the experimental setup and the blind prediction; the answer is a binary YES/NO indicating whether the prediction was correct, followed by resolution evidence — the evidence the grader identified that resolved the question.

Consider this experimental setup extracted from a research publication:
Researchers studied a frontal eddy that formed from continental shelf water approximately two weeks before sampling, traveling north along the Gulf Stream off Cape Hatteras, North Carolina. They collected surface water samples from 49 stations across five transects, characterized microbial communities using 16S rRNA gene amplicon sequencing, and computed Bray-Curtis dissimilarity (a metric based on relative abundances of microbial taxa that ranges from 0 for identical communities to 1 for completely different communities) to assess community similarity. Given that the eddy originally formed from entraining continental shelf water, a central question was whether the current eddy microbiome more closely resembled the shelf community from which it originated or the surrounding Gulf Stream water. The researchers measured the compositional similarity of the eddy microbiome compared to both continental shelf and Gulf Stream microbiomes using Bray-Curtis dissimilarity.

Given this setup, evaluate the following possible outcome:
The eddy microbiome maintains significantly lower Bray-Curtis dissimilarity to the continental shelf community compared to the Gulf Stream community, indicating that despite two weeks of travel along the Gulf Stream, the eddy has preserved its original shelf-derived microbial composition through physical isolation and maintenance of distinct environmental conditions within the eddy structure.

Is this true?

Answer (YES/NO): NO